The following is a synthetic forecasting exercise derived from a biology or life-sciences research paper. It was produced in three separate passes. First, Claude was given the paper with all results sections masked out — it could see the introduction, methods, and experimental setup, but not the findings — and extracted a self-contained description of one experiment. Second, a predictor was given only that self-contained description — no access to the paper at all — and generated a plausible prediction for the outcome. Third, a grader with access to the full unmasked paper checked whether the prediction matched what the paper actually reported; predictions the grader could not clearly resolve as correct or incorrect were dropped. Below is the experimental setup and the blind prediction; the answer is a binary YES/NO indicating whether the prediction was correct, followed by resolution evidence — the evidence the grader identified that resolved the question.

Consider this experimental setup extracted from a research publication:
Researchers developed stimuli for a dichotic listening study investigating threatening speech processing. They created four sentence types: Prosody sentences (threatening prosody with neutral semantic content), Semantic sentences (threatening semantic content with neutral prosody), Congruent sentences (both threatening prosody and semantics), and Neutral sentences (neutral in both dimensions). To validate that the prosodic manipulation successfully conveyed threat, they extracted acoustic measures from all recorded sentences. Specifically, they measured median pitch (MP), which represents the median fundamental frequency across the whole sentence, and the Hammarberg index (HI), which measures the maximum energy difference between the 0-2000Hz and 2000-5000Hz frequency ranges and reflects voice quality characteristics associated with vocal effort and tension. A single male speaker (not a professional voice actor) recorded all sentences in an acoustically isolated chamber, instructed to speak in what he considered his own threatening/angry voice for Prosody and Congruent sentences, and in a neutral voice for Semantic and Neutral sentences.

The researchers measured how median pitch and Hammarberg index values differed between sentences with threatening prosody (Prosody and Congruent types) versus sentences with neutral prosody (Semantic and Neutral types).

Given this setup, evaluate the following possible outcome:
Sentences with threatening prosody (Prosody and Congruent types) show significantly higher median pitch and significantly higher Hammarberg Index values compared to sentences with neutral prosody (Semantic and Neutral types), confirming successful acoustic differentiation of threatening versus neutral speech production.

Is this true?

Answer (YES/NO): NO